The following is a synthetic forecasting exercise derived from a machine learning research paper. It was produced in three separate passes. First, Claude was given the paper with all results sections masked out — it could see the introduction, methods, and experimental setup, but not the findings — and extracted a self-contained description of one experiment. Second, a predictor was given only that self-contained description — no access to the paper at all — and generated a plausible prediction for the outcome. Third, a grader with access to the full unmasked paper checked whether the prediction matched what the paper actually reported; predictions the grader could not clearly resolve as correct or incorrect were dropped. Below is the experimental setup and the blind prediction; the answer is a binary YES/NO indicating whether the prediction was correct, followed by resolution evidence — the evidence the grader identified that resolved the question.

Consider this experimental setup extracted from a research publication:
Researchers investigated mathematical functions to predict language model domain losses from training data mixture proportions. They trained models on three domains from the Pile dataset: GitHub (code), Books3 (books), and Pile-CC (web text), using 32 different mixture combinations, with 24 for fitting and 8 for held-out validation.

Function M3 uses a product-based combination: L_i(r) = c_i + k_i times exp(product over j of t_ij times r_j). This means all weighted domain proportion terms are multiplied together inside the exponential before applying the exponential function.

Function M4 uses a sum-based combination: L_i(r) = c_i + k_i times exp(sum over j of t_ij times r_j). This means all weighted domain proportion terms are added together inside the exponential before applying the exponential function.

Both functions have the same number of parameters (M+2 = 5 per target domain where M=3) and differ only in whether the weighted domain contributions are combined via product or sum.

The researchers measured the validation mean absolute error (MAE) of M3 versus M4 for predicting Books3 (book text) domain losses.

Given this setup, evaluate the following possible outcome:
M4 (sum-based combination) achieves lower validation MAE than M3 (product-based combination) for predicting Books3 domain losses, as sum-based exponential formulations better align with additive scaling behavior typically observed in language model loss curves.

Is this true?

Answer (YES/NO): YES